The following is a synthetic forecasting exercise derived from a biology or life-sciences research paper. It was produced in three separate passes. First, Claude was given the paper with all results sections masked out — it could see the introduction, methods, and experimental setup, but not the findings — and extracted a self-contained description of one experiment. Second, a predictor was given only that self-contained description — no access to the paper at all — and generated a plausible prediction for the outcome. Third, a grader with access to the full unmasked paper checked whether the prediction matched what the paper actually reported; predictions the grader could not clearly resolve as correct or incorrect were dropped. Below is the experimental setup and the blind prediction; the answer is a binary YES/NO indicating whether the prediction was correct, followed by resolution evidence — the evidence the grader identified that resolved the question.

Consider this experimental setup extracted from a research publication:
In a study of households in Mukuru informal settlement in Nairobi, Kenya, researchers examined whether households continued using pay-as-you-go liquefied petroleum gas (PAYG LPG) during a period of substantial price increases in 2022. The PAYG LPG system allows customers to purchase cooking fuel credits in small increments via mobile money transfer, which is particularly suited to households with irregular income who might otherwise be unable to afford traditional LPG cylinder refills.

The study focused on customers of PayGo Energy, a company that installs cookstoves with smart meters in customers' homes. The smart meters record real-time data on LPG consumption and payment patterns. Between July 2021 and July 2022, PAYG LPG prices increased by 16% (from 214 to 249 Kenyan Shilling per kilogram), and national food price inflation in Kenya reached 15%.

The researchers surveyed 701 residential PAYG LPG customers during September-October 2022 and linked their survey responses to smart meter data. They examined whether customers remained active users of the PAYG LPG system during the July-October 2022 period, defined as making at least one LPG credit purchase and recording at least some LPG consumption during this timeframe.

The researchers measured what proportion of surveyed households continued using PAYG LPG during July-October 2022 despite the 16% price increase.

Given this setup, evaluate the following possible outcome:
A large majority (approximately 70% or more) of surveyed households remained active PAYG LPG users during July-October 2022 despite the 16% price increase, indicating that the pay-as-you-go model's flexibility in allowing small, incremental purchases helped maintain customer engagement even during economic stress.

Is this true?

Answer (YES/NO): YES